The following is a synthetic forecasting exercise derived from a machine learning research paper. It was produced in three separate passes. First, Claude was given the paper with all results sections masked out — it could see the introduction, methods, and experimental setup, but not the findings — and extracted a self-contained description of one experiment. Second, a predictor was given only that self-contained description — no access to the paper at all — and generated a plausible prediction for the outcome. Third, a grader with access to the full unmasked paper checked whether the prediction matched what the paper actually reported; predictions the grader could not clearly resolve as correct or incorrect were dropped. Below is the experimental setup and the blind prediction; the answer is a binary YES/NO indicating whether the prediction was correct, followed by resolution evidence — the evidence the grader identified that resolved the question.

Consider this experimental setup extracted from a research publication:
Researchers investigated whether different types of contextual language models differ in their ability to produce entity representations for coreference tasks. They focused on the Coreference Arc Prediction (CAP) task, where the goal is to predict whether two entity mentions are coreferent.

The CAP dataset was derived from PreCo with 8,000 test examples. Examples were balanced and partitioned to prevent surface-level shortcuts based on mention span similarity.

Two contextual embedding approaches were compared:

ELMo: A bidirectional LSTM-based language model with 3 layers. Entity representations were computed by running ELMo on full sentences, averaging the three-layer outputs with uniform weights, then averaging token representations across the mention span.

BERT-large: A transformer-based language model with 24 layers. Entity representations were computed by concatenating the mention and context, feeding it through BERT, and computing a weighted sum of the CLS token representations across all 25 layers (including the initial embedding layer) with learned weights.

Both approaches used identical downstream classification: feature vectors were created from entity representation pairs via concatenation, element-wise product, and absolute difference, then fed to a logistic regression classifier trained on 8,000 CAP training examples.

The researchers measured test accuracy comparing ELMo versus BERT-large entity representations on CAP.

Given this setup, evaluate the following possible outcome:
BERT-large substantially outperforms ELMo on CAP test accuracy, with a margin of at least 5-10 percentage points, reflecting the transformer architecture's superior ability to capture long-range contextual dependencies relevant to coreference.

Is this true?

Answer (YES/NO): NO